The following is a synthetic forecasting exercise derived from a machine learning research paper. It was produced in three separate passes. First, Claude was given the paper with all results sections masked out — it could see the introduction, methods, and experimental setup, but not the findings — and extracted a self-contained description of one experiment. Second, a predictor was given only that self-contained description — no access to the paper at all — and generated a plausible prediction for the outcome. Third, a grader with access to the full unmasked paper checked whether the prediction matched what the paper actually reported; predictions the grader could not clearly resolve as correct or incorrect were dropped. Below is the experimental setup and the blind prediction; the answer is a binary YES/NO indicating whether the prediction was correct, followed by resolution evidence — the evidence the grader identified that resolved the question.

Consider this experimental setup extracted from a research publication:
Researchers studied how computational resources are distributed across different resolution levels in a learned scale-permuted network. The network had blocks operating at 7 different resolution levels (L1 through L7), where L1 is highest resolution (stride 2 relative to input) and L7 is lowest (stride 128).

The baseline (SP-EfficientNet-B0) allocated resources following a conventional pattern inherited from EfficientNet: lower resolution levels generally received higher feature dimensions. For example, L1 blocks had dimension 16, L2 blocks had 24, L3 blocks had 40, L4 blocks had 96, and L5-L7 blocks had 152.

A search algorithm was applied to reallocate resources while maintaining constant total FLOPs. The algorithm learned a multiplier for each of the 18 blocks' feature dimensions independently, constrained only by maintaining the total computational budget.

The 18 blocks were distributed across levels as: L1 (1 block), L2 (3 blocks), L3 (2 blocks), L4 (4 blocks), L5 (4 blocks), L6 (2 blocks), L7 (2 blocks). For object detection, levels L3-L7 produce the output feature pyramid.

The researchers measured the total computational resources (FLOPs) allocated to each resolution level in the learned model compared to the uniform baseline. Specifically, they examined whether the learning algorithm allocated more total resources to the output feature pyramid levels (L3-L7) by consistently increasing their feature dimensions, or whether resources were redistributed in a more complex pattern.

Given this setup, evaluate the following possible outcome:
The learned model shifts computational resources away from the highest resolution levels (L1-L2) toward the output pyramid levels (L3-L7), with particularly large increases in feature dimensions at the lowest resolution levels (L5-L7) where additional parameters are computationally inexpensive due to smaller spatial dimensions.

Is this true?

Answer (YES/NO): NO